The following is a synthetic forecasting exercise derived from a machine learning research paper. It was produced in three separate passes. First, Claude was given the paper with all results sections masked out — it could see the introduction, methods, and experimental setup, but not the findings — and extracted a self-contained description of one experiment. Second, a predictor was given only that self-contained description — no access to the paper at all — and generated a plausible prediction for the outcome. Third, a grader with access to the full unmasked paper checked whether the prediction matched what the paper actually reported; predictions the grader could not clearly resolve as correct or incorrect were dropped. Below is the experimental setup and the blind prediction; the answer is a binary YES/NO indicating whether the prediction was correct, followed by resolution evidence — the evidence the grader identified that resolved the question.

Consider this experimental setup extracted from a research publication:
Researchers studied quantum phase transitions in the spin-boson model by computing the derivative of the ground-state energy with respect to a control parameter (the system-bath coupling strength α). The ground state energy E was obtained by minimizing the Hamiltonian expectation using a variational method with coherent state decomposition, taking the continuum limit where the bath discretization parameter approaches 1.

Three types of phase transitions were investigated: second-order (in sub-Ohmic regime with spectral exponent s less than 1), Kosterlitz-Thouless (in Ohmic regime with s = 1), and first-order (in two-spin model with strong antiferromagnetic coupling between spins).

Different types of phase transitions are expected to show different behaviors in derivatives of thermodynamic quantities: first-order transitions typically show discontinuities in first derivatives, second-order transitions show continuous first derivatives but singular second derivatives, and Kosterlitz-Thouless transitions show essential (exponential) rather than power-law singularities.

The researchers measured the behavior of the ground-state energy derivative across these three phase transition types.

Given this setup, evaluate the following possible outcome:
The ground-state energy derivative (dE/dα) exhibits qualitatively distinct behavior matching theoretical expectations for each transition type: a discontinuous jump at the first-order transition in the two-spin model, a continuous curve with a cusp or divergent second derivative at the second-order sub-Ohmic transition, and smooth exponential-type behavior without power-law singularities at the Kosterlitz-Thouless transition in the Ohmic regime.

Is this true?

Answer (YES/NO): YES